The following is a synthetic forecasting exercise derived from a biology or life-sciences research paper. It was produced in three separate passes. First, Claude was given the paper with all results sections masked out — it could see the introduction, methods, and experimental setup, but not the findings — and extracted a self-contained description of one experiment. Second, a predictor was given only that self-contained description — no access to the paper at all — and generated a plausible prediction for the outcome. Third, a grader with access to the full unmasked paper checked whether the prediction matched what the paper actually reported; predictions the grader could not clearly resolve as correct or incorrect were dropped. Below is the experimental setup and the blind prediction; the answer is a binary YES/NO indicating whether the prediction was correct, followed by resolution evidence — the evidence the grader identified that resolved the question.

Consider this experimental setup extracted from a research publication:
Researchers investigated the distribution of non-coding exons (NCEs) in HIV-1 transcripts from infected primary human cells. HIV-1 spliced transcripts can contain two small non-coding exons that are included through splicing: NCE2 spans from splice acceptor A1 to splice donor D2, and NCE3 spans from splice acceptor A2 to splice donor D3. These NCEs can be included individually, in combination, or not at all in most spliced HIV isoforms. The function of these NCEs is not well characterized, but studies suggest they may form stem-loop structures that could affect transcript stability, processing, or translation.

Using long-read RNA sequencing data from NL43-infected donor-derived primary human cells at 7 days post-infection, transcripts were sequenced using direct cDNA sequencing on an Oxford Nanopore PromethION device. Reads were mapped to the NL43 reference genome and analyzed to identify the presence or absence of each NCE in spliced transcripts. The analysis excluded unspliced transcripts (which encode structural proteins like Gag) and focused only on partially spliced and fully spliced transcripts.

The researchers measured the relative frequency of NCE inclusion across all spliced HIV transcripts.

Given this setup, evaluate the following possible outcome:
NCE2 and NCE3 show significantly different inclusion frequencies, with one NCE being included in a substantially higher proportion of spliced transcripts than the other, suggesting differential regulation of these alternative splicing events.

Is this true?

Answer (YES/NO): YES